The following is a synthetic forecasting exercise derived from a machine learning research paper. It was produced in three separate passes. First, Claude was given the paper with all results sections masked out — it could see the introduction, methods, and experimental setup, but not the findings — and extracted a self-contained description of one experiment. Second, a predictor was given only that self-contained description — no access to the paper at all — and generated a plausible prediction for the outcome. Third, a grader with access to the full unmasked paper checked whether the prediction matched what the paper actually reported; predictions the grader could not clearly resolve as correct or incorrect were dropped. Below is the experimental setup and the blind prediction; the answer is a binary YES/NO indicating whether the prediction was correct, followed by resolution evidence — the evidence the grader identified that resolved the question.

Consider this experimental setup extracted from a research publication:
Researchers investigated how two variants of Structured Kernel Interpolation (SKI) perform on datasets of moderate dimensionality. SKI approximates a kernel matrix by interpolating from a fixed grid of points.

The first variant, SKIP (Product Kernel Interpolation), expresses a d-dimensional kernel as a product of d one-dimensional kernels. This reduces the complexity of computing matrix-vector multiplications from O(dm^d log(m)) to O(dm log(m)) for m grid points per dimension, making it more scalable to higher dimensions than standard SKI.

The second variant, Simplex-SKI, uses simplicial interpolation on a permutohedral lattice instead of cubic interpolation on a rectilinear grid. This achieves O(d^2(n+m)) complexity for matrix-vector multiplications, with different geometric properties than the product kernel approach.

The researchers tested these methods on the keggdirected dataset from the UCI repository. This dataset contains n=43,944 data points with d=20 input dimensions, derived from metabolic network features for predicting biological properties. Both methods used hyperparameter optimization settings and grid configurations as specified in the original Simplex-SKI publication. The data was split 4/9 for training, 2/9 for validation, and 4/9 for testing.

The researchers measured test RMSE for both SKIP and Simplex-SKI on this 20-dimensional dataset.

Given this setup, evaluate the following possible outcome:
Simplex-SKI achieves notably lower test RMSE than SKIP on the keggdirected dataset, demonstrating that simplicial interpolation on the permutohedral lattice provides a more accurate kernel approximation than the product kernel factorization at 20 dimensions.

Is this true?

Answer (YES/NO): YES